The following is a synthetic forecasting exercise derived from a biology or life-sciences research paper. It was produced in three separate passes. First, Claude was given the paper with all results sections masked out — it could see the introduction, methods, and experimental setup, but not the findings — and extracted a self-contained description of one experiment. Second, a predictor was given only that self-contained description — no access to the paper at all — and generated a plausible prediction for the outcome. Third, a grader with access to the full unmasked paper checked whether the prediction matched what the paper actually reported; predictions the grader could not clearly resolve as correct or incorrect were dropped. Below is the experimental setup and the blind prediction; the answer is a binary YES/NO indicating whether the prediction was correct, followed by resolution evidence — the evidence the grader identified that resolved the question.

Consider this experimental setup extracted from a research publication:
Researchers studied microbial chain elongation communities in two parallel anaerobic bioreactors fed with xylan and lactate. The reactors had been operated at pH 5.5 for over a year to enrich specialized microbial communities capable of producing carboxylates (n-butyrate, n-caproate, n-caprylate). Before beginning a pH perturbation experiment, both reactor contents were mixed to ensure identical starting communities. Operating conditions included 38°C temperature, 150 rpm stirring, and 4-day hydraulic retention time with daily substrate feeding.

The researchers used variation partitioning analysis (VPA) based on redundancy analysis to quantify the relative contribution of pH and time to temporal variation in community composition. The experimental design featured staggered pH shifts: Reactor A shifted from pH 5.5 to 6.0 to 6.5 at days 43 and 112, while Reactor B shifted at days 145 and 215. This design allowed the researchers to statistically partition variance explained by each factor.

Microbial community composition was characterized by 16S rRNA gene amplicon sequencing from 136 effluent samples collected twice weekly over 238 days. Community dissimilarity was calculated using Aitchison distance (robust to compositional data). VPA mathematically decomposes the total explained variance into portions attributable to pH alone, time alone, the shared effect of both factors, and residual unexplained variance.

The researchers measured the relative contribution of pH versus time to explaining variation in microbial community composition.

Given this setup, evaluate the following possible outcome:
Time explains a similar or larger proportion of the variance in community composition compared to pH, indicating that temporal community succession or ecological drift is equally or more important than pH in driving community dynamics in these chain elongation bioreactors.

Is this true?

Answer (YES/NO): NO